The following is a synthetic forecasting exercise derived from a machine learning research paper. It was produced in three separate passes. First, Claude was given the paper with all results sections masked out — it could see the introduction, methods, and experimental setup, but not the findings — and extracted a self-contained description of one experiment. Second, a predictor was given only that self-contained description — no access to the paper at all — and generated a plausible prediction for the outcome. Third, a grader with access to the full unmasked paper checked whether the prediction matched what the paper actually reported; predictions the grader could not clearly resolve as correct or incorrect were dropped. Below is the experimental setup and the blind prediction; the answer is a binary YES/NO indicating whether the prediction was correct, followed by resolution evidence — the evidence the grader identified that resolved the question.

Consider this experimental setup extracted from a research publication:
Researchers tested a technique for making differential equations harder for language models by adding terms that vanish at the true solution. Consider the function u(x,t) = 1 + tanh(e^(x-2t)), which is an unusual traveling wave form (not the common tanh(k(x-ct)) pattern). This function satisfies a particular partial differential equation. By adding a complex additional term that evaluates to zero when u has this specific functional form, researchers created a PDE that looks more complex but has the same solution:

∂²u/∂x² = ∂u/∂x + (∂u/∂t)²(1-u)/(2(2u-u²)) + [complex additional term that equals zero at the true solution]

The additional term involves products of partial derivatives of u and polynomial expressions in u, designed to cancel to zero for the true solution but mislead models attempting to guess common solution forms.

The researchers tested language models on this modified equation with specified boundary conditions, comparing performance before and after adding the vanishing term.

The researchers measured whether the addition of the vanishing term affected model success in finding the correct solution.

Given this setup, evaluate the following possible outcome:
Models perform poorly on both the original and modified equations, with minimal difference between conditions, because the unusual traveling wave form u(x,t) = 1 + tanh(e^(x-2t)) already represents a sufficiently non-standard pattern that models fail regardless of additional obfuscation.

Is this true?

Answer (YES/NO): NO